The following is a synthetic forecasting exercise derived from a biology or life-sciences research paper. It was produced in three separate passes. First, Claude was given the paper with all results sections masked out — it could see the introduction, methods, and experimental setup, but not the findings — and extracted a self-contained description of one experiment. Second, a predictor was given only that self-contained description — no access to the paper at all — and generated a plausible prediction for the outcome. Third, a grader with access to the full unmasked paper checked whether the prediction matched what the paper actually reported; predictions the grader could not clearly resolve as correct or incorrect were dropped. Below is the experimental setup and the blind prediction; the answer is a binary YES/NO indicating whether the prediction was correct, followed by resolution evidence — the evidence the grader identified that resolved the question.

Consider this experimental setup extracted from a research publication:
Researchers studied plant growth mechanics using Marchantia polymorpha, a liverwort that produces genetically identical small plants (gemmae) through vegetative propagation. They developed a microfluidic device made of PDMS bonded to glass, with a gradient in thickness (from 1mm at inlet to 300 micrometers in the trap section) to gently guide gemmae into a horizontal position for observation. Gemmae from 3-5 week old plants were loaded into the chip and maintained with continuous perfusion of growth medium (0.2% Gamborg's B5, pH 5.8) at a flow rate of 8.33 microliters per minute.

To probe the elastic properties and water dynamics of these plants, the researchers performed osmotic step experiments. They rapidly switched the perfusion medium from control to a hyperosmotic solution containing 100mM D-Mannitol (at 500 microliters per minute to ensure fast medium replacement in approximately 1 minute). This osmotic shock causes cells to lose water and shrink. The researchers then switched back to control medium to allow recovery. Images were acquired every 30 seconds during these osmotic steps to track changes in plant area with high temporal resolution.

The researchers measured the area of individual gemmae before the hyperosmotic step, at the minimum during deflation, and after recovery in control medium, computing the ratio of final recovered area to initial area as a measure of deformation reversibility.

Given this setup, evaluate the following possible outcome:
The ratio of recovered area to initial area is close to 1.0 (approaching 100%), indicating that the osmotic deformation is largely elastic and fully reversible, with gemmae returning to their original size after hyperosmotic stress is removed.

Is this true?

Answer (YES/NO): NO